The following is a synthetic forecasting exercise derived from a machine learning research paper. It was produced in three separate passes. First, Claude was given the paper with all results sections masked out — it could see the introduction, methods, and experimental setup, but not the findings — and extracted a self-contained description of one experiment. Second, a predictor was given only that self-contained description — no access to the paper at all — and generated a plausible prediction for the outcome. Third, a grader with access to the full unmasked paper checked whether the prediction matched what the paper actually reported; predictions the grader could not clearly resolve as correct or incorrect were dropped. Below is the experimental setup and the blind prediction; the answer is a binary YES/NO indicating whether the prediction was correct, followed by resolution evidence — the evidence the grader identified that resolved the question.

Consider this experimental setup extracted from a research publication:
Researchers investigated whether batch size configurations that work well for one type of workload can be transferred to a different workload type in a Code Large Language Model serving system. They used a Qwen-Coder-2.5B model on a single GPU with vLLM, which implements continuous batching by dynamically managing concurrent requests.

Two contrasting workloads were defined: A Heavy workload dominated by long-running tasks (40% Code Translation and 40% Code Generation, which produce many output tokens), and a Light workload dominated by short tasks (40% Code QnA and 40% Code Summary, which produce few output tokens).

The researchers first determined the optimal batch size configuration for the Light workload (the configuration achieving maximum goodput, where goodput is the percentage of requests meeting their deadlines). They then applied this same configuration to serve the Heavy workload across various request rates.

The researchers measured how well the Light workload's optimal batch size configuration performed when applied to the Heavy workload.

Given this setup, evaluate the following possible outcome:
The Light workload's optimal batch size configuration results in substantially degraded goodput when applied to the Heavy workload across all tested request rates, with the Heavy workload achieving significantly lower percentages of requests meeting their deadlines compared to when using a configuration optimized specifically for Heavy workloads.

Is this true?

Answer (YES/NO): YES